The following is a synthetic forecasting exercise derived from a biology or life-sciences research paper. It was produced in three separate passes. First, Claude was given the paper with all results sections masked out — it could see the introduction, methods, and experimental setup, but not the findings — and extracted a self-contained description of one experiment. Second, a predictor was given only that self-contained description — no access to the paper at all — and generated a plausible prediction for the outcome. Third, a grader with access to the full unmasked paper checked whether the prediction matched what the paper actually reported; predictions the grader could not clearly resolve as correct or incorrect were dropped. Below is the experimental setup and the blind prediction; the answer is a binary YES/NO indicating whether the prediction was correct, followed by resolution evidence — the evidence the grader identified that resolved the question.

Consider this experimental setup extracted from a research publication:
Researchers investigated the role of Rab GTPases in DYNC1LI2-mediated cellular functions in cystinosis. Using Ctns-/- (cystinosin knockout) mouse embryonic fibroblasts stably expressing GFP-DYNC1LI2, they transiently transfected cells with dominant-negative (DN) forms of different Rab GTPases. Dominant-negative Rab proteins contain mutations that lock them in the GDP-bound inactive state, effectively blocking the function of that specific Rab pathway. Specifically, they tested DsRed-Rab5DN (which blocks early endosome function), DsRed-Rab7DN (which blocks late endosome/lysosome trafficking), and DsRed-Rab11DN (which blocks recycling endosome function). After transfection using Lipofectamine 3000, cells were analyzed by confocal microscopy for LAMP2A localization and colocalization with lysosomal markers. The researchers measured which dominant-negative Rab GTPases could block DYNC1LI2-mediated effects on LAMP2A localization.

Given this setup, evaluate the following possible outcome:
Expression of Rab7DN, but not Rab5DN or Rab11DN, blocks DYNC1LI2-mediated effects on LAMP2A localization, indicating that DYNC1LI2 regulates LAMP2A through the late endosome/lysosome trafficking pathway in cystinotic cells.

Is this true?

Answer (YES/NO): NO